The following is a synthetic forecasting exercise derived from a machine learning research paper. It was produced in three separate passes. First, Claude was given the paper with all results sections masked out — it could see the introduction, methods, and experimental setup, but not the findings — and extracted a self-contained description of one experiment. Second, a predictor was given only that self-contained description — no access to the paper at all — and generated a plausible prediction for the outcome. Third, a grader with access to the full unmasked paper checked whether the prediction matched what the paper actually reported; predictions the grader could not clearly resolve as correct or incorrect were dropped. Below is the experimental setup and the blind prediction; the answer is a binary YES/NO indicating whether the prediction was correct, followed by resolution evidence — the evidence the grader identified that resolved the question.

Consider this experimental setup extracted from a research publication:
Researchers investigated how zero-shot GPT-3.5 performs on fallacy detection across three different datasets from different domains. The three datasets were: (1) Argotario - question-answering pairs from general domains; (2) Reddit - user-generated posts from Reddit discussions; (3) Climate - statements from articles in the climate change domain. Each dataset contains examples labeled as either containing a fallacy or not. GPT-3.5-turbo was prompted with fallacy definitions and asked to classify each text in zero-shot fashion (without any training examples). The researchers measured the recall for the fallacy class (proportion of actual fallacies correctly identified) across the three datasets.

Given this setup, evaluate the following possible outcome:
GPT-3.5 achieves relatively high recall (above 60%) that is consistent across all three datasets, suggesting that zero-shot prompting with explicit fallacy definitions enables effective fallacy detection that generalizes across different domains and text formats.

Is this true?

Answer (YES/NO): NO